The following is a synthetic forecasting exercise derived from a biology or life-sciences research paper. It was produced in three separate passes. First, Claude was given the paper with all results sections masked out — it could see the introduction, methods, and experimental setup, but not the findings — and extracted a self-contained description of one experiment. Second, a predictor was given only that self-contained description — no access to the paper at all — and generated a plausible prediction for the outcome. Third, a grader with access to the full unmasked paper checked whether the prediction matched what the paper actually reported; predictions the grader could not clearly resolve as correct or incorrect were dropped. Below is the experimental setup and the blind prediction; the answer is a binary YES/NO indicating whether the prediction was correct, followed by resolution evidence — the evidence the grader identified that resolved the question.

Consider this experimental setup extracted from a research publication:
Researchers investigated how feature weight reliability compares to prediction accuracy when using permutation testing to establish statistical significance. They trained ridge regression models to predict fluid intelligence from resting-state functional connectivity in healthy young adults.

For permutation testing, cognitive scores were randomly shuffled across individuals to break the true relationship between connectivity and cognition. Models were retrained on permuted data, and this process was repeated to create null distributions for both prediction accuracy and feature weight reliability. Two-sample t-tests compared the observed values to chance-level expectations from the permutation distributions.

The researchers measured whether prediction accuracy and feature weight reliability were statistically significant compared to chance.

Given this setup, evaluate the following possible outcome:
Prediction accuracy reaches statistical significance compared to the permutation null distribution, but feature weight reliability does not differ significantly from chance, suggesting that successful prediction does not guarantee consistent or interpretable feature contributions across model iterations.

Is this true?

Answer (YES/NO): NO